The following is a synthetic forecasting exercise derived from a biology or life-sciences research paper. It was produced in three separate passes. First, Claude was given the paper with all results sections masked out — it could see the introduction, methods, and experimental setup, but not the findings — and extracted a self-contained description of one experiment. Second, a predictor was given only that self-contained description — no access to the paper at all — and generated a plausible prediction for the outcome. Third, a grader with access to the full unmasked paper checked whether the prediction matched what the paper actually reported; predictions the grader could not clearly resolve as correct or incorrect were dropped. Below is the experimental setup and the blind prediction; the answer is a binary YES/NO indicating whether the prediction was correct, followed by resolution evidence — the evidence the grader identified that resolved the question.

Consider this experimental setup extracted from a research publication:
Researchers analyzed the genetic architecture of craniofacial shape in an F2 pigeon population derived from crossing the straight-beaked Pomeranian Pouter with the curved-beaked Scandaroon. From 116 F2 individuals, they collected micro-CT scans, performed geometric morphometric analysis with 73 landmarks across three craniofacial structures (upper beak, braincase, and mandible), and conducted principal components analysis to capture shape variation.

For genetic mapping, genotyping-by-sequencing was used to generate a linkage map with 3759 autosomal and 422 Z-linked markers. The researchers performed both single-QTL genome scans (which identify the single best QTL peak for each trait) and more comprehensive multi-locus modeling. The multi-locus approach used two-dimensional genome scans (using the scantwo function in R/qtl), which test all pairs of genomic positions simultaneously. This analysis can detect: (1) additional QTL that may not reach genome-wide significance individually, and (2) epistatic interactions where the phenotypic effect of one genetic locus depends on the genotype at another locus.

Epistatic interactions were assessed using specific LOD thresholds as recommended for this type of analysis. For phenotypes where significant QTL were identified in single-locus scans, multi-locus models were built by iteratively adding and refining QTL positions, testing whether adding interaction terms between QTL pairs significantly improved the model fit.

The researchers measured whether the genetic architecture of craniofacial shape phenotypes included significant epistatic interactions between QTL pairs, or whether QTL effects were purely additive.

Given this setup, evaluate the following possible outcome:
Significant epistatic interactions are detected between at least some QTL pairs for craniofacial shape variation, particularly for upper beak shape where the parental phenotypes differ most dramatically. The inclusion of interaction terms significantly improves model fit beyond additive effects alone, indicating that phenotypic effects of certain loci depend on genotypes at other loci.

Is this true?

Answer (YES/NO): NO